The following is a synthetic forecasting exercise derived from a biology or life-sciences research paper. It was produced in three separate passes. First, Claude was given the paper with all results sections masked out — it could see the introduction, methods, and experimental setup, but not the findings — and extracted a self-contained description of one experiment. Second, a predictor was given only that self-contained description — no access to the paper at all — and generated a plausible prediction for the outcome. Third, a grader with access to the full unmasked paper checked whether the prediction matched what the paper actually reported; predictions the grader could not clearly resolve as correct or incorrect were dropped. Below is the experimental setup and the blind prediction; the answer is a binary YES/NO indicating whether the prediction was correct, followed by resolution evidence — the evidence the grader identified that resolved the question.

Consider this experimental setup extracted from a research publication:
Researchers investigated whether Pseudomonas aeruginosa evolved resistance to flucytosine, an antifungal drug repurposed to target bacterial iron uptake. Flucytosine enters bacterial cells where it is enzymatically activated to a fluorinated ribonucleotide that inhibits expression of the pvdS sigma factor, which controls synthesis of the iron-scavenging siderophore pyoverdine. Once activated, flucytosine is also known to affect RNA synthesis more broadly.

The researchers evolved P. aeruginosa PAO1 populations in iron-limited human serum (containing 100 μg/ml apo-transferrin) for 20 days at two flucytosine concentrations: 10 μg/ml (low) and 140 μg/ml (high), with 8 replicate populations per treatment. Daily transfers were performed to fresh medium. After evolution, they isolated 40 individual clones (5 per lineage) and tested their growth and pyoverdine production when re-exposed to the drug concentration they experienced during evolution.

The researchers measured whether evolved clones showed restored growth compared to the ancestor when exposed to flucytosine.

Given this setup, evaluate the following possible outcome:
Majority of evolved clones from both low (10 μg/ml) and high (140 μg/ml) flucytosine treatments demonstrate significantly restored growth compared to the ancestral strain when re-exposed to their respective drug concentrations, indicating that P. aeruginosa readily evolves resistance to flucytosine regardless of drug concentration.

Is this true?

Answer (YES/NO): YES